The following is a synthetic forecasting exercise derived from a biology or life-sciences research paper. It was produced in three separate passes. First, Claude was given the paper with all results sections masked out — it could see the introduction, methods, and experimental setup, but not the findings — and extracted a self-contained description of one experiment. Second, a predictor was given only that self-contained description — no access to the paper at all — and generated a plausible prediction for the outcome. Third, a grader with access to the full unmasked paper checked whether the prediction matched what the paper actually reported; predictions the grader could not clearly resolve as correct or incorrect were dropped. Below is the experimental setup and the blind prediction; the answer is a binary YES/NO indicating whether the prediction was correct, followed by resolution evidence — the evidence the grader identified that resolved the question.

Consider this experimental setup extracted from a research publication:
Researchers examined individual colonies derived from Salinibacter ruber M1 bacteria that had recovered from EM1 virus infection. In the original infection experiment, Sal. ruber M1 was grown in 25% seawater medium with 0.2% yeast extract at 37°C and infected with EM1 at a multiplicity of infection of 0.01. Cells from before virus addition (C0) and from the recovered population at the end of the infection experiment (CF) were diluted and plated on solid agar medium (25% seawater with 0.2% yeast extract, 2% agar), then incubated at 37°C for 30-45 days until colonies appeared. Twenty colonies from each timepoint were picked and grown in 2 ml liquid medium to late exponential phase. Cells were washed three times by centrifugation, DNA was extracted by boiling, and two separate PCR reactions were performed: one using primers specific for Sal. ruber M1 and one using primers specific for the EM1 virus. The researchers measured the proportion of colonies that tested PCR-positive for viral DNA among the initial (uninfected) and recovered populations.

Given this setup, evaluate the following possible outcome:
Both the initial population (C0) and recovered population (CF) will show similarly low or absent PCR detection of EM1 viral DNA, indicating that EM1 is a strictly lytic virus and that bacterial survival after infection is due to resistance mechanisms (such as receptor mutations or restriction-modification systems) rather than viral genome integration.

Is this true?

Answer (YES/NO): NO